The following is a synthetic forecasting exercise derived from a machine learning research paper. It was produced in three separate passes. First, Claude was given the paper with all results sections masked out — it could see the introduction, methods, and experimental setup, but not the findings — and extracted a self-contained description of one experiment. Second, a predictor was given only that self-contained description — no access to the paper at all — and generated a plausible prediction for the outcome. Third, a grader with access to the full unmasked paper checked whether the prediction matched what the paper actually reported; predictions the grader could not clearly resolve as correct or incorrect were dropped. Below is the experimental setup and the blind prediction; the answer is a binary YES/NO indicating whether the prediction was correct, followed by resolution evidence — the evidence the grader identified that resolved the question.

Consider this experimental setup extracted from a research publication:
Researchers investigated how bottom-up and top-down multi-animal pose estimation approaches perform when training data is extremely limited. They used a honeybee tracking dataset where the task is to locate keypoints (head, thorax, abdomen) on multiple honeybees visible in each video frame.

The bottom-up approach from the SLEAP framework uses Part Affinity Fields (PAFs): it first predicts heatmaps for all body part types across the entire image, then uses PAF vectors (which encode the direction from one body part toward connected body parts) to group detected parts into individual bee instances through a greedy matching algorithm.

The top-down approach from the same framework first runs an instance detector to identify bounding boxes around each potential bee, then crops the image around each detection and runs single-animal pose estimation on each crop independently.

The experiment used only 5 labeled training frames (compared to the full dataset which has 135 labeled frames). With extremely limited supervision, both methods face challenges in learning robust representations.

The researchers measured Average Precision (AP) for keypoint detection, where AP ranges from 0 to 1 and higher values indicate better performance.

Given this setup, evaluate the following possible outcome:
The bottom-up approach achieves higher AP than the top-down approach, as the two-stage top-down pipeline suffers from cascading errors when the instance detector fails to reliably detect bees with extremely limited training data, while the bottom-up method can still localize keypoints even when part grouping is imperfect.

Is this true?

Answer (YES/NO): NO